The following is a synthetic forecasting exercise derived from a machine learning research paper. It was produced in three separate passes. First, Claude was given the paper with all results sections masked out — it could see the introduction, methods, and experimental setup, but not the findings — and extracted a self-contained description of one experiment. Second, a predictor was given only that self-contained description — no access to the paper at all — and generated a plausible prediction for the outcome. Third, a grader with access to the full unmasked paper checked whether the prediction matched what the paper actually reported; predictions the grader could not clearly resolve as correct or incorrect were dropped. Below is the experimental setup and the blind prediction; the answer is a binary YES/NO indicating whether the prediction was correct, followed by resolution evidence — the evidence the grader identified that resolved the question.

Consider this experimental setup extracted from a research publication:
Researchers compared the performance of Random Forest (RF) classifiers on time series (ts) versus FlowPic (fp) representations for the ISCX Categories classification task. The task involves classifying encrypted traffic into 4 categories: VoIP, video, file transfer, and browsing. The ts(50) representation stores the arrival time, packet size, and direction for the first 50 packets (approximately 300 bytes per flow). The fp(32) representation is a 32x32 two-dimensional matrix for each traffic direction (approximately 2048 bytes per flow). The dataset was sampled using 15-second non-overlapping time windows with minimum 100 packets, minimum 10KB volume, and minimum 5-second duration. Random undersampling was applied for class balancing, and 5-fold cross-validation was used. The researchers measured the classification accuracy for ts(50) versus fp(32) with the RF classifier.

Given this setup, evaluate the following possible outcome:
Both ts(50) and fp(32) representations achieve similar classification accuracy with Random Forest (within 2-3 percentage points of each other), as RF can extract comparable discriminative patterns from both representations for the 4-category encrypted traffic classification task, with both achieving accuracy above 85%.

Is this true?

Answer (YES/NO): NO